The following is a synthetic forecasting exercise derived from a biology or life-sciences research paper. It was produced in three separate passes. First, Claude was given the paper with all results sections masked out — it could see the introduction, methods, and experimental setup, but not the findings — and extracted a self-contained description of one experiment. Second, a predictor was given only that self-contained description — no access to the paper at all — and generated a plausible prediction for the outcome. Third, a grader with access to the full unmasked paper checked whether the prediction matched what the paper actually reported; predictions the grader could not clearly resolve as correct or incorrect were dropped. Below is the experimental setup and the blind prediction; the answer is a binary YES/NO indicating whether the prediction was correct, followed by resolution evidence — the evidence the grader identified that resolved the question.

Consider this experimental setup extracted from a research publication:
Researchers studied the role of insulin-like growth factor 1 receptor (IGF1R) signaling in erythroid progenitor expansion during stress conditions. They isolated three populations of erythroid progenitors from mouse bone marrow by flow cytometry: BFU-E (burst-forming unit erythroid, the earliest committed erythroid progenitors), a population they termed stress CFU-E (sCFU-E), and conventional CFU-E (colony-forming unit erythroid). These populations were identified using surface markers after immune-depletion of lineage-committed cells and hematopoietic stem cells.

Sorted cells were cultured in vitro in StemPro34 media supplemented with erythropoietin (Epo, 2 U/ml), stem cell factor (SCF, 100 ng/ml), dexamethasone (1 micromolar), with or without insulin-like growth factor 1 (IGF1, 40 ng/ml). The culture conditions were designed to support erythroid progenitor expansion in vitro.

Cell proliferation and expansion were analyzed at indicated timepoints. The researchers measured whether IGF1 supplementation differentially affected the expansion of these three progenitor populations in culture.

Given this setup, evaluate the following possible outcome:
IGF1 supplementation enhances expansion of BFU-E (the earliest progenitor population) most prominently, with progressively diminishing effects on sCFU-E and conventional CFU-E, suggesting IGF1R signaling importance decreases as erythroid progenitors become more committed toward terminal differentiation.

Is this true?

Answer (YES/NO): NO